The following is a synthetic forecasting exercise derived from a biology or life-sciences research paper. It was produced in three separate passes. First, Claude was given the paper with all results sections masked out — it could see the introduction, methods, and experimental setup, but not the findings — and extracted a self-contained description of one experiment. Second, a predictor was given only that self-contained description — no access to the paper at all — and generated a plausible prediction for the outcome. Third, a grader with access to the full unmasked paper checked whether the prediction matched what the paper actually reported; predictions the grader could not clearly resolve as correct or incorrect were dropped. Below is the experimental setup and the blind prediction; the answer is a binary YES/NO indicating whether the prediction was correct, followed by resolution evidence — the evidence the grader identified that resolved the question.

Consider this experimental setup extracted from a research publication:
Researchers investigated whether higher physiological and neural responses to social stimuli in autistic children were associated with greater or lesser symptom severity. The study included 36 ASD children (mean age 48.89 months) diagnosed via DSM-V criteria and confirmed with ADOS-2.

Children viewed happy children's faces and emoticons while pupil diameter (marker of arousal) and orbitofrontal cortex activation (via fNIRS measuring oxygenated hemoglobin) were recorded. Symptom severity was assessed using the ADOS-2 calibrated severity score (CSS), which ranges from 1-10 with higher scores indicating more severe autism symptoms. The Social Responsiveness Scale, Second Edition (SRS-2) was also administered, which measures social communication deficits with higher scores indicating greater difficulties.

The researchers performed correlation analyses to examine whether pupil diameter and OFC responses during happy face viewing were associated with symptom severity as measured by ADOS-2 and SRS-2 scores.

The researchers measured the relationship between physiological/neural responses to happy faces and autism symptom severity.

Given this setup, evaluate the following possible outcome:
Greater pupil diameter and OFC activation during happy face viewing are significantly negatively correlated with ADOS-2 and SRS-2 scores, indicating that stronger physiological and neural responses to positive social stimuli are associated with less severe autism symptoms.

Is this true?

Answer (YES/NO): NO